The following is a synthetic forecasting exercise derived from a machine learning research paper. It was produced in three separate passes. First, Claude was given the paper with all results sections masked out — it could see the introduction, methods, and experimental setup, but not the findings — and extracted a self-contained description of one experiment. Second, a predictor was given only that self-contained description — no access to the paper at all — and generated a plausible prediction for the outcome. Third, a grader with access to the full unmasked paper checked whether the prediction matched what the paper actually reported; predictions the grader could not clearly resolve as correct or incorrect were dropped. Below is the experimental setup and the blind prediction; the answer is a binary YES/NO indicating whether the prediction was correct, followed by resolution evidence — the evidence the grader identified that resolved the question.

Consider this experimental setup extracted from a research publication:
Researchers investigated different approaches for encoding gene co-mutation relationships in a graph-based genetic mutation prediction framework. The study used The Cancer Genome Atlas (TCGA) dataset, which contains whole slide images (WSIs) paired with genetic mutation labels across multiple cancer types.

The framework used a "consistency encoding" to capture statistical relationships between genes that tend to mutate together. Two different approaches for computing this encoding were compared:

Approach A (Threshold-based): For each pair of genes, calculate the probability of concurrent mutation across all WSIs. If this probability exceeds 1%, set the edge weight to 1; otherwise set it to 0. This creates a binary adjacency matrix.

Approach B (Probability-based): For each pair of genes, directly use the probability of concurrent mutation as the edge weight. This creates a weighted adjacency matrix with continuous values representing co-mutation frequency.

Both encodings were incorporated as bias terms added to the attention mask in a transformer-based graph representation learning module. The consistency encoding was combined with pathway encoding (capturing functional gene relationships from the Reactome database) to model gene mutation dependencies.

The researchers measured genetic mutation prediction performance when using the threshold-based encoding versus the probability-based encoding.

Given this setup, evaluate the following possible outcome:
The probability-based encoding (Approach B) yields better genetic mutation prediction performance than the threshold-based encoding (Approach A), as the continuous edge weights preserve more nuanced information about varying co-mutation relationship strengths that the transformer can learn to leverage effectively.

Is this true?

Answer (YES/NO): NO